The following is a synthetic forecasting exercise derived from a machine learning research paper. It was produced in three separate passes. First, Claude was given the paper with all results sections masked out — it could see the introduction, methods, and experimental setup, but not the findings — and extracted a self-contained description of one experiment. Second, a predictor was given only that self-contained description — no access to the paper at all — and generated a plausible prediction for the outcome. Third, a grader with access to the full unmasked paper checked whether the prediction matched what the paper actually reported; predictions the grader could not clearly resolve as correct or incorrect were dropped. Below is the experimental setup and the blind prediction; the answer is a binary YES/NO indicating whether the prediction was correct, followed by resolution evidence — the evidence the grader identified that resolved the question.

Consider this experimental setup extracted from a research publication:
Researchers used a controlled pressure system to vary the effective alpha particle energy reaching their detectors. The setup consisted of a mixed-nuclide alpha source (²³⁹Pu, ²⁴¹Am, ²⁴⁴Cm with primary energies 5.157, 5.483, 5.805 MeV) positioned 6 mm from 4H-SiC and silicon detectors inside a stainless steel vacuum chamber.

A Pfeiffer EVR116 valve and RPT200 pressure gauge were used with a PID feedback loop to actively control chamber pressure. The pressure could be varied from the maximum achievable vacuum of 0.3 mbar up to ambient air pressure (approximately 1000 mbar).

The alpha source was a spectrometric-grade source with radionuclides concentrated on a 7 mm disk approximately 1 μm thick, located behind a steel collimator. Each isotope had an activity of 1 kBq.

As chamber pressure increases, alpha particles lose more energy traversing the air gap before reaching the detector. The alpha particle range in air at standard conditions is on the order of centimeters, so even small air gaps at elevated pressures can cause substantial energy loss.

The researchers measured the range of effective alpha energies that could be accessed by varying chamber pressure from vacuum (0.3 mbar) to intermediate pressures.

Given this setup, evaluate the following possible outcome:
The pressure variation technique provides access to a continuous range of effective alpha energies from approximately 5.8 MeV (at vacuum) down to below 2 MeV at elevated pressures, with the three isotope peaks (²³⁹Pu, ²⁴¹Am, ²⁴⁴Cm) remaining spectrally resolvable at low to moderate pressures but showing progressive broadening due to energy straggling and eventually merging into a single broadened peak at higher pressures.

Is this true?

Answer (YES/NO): NO